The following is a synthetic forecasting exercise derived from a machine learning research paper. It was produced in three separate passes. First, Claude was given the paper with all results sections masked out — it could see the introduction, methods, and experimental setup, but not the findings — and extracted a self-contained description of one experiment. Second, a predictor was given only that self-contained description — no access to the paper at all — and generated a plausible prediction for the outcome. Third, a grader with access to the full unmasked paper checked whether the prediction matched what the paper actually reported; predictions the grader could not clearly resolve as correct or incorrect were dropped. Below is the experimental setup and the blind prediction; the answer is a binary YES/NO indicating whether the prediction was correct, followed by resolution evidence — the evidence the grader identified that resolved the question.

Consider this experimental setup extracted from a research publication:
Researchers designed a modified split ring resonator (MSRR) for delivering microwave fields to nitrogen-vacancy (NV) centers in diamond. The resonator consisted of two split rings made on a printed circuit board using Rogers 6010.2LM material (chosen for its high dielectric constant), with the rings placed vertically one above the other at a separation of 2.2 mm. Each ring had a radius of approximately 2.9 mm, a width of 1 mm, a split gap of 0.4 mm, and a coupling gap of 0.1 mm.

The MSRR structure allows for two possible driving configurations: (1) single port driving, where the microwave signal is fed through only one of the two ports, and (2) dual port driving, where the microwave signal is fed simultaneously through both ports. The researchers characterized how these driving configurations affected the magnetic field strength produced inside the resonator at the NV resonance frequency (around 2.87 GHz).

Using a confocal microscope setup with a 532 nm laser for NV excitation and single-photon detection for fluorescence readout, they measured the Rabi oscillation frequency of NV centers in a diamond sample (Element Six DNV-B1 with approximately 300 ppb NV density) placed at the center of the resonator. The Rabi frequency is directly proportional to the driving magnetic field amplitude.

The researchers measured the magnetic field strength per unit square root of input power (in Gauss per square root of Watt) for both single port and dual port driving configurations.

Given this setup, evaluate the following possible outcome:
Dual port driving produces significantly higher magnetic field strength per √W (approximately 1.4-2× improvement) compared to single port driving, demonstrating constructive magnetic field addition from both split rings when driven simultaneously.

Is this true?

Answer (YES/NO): NO